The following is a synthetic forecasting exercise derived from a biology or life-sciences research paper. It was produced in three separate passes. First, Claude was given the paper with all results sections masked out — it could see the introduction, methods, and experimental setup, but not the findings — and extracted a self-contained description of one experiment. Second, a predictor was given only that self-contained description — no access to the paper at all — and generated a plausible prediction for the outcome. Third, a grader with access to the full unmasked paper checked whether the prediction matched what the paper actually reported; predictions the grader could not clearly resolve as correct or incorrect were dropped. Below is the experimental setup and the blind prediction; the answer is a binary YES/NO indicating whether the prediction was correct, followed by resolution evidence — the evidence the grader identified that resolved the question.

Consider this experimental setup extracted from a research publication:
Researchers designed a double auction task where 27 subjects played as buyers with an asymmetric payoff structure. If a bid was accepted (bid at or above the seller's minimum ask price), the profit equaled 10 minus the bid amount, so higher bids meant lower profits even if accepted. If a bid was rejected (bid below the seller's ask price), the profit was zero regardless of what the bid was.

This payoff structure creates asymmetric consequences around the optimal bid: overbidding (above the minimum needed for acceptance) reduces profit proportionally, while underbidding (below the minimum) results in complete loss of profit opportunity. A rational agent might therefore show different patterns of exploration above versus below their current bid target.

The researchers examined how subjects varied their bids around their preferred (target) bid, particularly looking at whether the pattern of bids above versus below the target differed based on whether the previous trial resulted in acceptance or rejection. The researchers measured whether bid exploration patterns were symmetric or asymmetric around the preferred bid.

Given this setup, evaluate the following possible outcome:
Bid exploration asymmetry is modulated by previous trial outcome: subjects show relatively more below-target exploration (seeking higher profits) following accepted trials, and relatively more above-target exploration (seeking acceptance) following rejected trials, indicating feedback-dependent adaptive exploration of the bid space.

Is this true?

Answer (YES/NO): YES